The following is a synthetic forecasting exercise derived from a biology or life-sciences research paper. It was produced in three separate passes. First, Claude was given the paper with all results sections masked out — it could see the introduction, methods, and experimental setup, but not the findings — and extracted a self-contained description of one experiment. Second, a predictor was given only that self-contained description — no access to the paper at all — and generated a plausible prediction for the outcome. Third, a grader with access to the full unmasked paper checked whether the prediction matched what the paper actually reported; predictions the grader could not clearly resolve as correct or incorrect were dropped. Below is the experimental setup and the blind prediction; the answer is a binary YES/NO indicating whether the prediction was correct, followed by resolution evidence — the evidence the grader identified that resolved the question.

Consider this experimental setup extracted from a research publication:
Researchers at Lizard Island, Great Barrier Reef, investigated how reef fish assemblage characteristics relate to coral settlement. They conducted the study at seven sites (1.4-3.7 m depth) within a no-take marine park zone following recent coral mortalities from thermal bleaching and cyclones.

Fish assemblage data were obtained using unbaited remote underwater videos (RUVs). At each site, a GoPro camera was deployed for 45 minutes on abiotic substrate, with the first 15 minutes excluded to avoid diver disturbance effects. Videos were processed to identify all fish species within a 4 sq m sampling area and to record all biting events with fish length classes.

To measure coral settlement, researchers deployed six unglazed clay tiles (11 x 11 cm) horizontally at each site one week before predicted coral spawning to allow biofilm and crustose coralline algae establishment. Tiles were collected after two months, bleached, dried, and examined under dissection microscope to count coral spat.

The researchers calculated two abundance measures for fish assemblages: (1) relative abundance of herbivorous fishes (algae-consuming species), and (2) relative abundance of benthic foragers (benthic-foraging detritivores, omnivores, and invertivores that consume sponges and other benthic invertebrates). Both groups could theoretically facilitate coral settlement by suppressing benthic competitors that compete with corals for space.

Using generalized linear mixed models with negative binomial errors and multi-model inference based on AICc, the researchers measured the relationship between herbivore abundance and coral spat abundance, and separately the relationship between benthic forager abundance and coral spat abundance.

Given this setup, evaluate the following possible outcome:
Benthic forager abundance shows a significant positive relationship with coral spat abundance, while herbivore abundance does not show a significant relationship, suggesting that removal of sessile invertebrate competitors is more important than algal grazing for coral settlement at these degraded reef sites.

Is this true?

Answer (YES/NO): NO